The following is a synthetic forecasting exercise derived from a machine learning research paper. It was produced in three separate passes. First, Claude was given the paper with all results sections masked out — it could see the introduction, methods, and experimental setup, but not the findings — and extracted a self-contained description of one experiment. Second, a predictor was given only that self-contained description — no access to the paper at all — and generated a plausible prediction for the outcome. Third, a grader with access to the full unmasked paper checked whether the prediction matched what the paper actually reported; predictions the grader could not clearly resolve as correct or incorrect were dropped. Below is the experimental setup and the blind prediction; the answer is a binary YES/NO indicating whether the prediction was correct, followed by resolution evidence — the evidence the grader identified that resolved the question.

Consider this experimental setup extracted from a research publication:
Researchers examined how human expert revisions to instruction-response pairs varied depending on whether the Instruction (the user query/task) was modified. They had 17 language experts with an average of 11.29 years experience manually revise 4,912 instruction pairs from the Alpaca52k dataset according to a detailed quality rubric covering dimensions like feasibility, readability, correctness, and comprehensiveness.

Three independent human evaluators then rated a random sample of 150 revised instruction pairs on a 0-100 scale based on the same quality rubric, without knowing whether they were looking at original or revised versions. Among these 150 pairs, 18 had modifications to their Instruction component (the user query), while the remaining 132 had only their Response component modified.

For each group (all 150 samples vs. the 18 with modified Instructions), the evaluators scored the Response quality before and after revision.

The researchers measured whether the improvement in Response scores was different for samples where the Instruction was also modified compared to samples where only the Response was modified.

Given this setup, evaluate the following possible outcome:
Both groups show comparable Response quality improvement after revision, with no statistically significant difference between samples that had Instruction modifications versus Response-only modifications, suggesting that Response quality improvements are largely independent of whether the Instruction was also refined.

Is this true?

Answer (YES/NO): NO